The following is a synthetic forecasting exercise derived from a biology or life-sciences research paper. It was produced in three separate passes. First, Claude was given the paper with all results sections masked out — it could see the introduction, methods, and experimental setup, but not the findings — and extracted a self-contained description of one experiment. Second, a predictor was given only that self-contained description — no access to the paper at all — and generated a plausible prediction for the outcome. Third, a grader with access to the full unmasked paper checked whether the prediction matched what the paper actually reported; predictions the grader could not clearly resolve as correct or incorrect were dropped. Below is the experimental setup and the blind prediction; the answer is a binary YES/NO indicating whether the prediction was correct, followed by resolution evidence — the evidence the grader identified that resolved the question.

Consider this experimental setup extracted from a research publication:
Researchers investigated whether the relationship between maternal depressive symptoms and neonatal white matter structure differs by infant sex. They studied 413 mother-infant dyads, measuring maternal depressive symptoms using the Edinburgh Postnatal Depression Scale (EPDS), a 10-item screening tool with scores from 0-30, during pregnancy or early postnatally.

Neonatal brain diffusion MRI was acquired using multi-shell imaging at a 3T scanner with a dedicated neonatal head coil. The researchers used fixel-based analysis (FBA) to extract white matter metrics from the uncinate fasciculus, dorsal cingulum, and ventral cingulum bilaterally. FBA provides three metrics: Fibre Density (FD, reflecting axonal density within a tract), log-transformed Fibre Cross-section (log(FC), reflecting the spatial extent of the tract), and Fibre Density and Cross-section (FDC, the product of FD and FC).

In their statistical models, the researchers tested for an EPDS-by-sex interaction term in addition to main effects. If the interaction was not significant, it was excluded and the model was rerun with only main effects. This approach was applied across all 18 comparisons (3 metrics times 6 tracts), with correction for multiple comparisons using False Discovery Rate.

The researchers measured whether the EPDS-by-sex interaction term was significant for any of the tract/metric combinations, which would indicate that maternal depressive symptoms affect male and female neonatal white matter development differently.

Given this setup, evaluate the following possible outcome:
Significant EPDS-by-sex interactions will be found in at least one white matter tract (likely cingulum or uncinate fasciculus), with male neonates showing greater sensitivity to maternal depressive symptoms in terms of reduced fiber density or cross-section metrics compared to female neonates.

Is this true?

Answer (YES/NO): NO